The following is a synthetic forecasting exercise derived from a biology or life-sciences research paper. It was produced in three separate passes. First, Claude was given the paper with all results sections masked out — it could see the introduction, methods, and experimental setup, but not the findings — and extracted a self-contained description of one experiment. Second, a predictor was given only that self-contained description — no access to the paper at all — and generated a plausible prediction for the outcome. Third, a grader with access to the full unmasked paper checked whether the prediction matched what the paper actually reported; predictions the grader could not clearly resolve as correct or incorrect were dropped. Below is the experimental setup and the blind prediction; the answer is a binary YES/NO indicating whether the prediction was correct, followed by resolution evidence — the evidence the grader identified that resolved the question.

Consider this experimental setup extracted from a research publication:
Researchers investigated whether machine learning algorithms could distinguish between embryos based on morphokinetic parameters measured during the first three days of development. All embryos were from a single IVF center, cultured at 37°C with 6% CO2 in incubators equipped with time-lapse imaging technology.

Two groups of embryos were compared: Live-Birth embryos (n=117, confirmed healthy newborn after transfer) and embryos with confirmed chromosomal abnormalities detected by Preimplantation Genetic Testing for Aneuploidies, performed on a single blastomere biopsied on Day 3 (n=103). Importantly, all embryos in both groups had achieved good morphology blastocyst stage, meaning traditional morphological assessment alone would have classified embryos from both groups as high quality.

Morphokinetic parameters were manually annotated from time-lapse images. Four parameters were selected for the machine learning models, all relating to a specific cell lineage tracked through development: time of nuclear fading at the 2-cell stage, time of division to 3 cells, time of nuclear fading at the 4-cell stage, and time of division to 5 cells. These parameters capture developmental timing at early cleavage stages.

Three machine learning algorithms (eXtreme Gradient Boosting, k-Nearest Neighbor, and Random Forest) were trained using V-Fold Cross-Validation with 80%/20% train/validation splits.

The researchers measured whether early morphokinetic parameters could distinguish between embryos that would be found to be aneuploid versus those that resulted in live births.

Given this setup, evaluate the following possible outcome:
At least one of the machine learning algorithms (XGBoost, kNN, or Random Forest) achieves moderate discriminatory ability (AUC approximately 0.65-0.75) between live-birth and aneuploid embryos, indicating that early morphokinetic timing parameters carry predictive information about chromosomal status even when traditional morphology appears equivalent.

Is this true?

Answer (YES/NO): YES